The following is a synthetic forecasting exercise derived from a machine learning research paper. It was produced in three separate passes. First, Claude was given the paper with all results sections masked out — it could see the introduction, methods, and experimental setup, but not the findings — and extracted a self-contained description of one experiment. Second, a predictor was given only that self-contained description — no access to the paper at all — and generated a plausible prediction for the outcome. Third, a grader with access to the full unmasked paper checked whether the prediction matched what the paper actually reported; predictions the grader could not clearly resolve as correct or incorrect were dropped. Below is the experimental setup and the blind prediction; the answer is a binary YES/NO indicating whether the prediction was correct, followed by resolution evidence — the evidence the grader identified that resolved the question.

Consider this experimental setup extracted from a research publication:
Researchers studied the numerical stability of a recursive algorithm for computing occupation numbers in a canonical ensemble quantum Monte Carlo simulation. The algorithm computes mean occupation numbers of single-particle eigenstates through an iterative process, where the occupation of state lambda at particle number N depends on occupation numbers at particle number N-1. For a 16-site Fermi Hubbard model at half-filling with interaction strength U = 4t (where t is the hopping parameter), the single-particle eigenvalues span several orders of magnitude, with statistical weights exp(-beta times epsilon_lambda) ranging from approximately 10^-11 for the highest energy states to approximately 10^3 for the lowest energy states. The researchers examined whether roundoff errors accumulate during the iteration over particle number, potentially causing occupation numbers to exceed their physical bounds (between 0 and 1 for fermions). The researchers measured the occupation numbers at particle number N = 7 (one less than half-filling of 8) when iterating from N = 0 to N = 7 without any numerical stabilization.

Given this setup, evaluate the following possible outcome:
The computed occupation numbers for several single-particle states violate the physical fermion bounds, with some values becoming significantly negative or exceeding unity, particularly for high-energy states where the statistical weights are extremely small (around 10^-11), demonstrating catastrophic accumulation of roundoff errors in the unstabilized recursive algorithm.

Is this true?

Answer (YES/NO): NO